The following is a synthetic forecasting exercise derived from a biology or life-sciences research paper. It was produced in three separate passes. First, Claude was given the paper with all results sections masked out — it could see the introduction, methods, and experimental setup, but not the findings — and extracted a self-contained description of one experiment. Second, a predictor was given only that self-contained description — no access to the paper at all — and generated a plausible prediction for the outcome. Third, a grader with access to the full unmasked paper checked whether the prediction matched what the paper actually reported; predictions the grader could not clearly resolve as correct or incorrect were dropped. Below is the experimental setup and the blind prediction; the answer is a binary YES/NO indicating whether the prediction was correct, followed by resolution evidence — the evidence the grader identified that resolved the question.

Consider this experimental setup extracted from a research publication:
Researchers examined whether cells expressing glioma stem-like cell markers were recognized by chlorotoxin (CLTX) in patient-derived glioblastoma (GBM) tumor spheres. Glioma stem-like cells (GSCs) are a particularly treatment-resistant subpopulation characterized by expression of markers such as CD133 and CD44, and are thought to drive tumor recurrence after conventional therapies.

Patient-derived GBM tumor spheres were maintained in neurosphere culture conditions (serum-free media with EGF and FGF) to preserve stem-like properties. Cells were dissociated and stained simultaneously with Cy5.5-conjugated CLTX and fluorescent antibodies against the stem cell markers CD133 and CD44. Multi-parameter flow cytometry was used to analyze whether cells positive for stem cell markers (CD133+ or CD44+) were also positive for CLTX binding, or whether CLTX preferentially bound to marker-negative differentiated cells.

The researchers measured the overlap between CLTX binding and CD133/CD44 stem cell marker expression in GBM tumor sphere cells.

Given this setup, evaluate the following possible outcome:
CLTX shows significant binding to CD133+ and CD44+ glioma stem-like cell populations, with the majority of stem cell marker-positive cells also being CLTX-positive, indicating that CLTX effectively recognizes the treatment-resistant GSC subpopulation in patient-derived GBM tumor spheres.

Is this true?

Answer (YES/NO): YES